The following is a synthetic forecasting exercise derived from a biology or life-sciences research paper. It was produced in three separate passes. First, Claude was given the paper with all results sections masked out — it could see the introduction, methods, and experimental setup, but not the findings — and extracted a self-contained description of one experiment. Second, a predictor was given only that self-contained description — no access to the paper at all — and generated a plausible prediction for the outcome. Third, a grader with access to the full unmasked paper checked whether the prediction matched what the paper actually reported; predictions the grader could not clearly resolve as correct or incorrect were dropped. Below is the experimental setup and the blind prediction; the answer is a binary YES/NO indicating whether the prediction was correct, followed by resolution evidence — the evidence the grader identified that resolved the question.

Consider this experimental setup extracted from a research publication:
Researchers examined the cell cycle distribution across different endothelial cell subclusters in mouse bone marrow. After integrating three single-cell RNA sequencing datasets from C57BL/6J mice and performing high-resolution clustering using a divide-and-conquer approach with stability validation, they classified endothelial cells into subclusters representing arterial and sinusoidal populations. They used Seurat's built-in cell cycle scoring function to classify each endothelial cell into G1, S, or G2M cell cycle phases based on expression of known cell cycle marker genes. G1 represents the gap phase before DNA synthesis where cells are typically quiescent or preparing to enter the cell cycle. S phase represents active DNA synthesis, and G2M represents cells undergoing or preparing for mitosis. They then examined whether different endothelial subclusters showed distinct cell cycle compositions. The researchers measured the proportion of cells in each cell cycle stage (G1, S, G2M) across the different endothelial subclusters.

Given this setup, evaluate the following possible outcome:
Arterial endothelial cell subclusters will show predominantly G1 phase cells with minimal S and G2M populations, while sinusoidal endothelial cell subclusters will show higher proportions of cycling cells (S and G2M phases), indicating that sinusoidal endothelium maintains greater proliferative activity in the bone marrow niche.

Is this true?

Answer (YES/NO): NO